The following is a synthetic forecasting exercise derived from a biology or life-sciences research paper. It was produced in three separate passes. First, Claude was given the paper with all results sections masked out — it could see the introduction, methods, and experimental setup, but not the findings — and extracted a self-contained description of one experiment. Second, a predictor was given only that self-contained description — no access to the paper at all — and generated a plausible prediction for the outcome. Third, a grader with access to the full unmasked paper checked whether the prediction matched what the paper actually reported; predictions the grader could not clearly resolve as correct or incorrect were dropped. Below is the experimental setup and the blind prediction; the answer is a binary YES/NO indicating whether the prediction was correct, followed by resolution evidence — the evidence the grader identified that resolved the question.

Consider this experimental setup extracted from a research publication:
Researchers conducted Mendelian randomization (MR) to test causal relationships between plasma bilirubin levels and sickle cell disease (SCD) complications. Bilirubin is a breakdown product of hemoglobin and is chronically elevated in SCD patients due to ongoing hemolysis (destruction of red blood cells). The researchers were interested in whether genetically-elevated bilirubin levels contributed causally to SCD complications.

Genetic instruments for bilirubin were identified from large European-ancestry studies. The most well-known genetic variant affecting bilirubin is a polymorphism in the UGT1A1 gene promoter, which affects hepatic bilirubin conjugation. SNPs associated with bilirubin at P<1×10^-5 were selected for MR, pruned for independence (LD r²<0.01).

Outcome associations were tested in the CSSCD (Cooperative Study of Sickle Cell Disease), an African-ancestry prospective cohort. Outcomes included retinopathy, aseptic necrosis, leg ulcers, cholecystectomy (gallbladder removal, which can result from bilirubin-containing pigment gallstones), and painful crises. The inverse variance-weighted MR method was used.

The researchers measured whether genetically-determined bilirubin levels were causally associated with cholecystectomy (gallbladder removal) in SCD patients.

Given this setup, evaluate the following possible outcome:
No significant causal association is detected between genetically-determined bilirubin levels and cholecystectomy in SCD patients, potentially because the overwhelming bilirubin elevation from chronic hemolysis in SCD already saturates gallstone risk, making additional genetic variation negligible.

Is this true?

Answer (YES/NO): NO